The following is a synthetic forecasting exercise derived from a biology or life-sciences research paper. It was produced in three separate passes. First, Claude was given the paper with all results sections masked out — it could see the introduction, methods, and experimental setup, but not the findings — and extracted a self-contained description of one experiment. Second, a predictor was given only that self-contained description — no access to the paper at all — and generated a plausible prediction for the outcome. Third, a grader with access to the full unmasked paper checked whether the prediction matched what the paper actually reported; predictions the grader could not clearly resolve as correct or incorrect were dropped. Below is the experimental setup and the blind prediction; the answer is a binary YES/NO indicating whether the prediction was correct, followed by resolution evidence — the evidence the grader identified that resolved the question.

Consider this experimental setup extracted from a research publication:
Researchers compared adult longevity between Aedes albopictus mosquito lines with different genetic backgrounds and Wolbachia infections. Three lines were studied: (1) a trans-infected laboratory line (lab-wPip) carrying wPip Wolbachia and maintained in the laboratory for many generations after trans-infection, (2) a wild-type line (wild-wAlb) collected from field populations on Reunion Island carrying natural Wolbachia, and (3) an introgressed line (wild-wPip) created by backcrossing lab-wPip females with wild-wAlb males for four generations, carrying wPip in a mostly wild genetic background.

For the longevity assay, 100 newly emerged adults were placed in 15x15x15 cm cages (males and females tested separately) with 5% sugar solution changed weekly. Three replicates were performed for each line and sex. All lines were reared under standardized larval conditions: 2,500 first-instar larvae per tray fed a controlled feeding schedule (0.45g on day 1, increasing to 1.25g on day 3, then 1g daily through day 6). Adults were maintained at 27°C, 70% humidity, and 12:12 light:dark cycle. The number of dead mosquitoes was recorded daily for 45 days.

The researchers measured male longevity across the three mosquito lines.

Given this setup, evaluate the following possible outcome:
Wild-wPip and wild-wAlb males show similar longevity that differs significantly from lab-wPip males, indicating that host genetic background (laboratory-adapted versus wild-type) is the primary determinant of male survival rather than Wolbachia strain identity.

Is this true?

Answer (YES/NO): YES